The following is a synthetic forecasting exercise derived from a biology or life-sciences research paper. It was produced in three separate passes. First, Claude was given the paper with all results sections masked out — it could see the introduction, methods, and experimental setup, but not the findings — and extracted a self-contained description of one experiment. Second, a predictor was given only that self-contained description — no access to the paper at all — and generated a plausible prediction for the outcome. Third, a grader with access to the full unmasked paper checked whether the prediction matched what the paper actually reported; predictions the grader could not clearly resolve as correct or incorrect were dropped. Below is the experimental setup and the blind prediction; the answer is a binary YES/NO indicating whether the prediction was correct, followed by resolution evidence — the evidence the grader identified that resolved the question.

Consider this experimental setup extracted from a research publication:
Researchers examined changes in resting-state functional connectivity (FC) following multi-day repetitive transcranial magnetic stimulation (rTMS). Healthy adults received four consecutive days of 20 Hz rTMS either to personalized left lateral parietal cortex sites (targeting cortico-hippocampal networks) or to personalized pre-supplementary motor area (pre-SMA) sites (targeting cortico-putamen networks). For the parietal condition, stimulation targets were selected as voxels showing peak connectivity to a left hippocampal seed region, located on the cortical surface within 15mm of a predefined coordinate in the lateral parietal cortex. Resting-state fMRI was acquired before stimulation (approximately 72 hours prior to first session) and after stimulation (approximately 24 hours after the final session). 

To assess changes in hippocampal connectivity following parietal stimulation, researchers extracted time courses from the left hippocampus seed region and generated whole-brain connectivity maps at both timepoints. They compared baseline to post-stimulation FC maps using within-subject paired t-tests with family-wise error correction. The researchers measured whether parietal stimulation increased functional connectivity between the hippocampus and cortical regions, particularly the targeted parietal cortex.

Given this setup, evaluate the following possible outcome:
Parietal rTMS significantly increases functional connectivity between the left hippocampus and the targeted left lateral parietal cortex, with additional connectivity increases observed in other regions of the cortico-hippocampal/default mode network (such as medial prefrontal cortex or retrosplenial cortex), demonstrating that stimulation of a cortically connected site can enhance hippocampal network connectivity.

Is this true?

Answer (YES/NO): NO